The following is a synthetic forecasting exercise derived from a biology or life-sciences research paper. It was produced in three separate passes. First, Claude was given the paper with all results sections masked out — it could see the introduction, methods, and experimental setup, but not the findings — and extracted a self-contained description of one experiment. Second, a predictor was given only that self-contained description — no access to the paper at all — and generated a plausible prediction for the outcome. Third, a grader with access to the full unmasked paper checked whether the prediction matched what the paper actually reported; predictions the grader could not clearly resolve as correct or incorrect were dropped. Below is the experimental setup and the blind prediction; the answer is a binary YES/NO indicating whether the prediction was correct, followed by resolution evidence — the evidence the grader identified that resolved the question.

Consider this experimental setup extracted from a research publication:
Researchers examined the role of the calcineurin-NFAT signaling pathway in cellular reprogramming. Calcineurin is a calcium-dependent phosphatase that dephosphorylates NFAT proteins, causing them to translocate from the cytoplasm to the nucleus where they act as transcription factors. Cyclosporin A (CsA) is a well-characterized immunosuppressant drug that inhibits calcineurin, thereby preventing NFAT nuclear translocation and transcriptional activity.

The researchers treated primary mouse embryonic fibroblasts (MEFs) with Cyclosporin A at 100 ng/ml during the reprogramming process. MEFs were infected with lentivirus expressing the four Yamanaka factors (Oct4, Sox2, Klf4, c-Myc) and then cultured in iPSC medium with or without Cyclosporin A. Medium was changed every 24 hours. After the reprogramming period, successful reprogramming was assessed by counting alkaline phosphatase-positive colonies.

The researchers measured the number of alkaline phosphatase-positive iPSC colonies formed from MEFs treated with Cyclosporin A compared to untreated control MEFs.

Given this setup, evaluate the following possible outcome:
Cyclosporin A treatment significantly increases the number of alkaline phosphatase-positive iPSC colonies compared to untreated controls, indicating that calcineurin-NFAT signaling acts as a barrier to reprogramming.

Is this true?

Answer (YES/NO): NO